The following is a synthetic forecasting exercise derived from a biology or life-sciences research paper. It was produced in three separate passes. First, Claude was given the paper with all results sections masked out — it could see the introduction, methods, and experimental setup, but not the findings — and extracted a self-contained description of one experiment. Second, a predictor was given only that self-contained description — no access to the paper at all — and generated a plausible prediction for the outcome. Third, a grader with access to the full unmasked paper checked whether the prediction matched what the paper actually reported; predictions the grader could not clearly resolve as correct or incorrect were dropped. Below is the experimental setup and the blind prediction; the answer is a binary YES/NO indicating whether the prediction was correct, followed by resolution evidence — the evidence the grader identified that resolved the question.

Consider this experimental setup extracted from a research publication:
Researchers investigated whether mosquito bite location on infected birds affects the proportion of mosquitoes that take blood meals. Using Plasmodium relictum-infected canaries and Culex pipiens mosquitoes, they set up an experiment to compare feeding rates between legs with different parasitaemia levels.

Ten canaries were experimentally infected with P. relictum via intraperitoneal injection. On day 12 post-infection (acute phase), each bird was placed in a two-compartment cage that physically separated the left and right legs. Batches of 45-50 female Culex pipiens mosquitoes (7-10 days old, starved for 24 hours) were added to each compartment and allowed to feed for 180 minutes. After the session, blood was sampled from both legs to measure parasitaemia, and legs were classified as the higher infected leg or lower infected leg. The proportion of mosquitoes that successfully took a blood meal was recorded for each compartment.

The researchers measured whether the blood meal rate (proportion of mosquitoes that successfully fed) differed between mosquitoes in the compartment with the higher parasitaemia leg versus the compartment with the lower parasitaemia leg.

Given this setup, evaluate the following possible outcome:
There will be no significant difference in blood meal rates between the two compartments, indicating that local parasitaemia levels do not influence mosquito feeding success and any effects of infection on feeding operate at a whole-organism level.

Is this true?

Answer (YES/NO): YES